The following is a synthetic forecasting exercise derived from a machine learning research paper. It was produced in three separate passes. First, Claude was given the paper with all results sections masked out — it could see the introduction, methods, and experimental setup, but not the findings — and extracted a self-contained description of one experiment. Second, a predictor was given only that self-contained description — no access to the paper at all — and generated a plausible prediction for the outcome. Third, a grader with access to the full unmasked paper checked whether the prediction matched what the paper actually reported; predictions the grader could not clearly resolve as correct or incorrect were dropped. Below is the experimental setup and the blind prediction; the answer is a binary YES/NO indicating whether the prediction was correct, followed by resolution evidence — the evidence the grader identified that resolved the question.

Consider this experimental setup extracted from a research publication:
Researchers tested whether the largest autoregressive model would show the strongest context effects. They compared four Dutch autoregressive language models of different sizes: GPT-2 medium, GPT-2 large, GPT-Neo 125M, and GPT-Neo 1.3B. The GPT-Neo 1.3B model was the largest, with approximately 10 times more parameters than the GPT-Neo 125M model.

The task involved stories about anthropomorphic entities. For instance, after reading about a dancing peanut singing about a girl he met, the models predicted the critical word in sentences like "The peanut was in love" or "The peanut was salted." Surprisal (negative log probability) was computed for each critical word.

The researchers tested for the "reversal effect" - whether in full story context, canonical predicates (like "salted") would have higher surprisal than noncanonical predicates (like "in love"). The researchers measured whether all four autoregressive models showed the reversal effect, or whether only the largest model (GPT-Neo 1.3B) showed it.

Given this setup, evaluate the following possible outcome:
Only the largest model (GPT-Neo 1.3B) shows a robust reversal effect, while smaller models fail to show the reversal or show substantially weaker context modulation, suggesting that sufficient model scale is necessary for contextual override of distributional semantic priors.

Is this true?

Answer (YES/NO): NO